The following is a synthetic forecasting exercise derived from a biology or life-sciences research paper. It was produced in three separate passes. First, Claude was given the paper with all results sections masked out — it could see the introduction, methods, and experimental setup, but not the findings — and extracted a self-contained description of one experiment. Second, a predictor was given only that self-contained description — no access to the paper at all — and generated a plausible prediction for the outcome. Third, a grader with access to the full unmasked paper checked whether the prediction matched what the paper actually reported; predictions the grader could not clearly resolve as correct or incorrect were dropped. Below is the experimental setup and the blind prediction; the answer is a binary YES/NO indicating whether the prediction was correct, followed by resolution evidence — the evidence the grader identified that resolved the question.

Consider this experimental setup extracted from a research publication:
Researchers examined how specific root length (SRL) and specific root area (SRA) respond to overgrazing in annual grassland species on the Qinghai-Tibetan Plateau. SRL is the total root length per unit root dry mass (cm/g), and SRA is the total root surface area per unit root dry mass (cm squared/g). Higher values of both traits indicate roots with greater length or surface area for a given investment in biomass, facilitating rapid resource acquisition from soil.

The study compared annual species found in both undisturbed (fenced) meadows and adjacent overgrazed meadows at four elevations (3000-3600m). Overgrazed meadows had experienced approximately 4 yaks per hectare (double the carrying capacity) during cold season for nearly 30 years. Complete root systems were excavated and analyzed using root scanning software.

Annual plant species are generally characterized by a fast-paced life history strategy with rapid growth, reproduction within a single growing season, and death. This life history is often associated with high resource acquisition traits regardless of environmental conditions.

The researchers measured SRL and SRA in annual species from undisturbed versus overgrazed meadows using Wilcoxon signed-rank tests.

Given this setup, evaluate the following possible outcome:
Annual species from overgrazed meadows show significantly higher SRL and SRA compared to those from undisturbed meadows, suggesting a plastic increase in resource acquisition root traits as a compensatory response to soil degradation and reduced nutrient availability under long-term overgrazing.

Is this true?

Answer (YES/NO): NO